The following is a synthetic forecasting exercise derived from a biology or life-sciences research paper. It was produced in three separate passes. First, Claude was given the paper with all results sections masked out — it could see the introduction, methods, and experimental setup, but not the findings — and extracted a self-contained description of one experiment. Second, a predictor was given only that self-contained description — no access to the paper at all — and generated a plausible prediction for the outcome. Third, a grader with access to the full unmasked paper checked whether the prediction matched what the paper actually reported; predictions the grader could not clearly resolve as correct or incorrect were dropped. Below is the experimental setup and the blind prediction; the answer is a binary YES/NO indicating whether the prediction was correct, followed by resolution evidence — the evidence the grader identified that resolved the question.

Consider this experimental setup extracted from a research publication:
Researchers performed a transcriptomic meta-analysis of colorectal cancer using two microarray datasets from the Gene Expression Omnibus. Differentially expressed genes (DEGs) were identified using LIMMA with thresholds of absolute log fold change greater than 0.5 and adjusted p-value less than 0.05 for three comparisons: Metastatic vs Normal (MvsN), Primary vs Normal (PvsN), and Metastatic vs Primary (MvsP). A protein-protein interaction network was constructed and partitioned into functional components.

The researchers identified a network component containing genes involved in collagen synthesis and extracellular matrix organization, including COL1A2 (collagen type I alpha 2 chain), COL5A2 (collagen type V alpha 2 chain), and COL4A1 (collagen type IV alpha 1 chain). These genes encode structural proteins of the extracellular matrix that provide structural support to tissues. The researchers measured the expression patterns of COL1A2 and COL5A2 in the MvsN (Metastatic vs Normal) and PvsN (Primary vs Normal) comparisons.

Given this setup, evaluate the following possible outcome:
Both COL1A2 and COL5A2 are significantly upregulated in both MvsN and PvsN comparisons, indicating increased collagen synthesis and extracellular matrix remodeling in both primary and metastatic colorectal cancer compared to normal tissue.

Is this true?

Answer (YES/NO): YES